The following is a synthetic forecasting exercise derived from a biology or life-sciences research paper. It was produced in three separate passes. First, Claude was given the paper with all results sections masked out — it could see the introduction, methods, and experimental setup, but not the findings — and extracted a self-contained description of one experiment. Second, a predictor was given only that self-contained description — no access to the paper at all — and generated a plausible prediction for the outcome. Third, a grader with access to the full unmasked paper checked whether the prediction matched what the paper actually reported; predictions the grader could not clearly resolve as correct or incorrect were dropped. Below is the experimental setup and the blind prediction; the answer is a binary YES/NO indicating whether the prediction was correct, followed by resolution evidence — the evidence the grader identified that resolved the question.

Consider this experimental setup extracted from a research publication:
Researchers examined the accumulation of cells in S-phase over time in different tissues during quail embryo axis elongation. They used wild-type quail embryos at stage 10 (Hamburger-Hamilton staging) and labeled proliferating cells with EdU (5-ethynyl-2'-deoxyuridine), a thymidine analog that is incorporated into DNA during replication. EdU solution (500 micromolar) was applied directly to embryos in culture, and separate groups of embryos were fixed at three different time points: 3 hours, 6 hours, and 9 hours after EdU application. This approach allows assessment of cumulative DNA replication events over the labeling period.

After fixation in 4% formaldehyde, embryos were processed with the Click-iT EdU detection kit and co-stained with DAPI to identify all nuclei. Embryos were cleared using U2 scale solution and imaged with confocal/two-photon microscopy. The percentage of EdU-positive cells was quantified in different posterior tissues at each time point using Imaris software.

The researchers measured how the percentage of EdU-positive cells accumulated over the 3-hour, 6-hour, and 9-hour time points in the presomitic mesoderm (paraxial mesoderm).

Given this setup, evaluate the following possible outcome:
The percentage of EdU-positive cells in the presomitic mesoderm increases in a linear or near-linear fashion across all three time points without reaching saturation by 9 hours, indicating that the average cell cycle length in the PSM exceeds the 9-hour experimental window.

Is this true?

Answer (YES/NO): NO